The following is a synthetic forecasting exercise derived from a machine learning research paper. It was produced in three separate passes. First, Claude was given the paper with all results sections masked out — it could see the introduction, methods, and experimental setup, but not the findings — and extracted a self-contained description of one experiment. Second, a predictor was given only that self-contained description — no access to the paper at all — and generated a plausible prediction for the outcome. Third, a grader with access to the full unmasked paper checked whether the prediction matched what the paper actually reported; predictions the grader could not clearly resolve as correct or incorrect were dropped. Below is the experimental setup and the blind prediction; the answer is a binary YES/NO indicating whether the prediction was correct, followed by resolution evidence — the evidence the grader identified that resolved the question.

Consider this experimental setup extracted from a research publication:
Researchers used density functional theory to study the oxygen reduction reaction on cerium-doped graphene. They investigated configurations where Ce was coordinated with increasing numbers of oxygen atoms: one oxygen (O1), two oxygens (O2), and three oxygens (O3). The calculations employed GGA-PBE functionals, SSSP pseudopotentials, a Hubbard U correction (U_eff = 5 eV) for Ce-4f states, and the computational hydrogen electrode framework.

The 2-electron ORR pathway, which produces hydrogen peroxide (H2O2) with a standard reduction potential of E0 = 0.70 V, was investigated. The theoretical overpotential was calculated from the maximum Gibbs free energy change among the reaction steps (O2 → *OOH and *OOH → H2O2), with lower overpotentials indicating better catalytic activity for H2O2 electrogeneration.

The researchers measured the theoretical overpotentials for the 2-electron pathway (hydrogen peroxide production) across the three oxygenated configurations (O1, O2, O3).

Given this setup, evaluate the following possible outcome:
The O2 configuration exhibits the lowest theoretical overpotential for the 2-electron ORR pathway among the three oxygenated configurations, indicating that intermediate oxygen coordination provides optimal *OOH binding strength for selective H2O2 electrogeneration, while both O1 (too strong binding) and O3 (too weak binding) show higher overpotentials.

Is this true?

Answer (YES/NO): NO